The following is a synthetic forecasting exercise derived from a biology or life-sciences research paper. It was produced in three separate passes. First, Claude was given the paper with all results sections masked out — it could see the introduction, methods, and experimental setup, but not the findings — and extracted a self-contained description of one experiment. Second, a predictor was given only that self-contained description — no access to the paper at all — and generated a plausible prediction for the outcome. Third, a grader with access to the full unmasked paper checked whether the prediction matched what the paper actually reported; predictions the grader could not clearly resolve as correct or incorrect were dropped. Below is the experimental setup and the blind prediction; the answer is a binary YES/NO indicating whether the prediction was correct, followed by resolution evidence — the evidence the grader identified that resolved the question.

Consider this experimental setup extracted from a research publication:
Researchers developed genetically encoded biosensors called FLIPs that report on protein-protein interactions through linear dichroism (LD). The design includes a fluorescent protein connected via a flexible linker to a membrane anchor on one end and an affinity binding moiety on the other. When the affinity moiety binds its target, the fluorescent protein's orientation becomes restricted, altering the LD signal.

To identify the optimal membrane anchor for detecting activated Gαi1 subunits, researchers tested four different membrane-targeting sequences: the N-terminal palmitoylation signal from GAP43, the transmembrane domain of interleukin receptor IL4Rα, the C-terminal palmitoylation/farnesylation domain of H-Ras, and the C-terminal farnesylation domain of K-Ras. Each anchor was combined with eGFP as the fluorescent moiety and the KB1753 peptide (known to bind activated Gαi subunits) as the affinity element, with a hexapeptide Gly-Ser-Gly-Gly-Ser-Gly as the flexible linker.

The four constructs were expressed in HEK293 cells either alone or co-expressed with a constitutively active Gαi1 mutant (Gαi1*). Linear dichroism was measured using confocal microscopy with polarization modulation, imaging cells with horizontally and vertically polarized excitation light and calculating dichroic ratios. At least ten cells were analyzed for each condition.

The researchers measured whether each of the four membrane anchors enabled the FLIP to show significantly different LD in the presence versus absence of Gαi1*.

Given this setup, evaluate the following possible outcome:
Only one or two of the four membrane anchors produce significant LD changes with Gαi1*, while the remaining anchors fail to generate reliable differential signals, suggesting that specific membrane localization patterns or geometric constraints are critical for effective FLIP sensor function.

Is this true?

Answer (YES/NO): NO